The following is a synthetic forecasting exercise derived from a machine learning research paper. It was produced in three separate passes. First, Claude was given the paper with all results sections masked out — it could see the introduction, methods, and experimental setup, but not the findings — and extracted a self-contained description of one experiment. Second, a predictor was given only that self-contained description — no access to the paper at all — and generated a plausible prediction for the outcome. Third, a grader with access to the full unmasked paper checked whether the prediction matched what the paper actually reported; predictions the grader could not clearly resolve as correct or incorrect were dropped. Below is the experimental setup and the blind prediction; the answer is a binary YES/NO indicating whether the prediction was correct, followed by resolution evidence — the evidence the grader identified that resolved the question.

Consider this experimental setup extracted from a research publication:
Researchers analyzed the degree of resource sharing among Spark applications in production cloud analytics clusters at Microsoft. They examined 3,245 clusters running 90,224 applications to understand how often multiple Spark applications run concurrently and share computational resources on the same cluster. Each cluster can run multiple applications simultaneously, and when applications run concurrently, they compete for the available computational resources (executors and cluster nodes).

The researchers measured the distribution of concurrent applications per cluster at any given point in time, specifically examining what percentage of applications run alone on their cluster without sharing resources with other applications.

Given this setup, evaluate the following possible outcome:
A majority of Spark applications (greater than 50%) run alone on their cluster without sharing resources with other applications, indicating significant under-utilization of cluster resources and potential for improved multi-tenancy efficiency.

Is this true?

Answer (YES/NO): YES